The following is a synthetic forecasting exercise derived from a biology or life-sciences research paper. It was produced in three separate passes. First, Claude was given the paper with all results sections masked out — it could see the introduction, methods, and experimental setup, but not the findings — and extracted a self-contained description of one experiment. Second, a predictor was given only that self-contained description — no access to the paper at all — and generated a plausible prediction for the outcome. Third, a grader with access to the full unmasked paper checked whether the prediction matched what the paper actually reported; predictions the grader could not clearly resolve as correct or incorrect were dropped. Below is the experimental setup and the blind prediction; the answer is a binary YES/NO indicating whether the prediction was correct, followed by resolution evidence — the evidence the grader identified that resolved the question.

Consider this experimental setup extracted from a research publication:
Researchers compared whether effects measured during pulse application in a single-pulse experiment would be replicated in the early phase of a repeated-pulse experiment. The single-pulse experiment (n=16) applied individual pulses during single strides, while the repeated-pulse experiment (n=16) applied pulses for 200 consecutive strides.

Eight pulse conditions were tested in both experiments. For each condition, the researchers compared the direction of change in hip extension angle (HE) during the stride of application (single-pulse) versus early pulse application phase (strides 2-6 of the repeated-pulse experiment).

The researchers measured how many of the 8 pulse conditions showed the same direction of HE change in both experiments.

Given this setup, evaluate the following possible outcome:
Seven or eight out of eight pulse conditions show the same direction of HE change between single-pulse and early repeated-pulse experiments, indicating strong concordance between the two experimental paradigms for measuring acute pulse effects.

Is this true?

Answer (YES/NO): YES